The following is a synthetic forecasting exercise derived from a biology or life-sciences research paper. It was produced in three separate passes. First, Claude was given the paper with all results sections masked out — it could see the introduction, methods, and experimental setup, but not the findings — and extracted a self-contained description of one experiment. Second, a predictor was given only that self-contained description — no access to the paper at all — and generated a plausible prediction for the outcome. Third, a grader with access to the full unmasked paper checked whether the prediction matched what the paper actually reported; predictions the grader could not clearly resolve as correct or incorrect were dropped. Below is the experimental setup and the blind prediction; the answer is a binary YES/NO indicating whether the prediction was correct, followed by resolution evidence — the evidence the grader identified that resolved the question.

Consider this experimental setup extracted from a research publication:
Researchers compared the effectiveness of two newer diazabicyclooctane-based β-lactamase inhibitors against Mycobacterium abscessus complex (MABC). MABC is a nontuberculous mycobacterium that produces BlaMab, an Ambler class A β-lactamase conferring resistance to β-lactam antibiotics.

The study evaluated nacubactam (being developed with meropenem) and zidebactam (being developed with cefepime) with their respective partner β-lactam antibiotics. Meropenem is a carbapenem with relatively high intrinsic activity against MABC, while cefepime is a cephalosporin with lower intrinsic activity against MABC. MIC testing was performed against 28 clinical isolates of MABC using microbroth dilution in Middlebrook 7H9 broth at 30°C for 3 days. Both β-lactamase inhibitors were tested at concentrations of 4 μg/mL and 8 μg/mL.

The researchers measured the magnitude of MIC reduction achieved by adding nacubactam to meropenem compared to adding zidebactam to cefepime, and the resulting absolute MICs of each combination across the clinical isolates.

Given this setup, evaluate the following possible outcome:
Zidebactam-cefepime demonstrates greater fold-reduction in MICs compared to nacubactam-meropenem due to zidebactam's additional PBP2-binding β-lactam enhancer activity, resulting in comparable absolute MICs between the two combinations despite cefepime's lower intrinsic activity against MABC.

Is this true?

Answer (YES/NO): NO